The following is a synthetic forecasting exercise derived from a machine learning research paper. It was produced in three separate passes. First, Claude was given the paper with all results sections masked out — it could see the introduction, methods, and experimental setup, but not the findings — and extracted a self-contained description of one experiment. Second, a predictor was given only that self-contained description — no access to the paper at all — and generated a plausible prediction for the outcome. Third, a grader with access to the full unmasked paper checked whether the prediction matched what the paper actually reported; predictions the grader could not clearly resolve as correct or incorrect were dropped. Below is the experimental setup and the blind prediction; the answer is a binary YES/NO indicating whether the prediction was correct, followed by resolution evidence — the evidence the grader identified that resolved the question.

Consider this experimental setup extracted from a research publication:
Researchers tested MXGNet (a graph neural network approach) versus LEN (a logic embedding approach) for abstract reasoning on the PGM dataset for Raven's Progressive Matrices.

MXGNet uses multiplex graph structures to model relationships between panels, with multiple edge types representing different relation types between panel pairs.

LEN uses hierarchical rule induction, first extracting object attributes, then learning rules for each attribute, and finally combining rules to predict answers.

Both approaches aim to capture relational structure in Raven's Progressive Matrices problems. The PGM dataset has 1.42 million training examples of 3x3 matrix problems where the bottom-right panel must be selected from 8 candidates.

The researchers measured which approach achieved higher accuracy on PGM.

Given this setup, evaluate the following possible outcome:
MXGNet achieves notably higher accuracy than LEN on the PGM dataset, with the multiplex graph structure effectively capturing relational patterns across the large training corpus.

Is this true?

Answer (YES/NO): NO